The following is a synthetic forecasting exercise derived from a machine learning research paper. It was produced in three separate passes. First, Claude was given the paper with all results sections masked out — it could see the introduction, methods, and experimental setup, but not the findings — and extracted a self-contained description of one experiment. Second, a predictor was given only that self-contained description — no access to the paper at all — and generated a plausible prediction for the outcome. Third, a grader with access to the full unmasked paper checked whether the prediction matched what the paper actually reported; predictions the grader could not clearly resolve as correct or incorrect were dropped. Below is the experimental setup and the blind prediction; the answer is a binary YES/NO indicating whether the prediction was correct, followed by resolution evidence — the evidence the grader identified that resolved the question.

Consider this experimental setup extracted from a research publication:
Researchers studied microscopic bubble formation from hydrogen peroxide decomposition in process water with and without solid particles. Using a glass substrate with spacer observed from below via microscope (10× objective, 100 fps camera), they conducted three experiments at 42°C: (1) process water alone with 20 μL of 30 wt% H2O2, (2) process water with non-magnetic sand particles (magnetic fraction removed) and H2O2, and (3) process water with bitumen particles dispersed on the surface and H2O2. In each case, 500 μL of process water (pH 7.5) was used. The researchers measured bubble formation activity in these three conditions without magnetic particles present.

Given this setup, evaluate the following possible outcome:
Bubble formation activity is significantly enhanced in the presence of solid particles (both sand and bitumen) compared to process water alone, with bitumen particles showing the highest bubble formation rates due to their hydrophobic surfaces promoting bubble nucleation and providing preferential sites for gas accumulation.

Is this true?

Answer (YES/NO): NO